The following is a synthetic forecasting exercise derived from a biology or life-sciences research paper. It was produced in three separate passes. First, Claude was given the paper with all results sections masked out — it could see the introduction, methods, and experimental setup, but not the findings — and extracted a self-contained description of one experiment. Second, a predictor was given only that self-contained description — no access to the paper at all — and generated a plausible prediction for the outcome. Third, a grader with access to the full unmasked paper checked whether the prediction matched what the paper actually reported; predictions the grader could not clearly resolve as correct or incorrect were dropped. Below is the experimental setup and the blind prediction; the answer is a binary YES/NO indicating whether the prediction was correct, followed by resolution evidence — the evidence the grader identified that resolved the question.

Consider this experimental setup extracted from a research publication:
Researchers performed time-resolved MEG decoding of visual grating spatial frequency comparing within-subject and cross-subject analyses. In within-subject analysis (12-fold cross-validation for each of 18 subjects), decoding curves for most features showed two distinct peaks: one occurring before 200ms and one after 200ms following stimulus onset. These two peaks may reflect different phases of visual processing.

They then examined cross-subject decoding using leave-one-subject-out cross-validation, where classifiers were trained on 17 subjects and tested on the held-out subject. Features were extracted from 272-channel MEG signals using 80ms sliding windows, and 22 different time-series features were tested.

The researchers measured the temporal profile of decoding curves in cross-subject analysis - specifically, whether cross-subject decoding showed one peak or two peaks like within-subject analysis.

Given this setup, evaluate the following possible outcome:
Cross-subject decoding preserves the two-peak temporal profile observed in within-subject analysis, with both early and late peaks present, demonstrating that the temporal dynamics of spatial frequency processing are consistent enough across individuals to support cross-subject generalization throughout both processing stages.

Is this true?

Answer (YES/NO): NO